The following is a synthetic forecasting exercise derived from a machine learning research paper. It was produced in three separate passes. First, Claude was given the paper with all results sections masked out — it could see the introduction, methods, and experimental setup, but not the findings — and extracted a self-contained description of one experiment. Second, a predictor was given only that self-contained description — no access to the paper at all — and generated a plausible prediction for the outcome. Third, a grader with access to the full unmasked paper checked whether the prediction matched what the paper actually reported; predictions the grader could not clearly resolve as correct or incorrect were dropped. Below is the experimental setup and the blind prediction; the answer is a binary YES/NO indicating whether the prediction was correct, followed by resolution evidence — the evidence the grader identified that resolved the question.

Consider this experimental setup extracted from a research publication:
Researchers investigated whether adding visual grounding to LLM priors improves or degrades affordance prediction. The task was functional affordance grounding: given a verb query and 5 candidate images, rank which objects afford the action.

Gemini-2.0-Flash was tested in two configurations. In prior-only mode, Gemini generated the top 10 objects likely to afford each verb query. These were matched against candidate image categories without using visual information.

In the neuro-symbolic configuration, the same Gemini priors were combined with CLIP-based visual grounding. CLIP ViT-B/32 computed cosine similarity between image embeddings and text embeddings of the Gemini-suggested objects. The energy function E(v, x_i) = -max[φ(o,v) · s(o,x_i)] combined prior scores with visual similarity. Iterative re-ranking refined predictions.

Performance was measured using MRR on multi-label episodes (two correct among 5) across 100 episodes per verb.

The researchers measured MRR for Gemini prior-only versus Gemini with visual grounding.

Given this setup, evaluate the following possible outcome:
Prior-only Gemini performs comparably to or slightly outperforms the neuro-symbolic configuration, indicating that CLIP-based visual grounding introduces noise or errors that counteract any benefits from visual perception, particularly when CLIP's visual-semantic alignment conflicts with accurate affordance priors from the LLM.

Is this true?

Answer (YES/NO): YES